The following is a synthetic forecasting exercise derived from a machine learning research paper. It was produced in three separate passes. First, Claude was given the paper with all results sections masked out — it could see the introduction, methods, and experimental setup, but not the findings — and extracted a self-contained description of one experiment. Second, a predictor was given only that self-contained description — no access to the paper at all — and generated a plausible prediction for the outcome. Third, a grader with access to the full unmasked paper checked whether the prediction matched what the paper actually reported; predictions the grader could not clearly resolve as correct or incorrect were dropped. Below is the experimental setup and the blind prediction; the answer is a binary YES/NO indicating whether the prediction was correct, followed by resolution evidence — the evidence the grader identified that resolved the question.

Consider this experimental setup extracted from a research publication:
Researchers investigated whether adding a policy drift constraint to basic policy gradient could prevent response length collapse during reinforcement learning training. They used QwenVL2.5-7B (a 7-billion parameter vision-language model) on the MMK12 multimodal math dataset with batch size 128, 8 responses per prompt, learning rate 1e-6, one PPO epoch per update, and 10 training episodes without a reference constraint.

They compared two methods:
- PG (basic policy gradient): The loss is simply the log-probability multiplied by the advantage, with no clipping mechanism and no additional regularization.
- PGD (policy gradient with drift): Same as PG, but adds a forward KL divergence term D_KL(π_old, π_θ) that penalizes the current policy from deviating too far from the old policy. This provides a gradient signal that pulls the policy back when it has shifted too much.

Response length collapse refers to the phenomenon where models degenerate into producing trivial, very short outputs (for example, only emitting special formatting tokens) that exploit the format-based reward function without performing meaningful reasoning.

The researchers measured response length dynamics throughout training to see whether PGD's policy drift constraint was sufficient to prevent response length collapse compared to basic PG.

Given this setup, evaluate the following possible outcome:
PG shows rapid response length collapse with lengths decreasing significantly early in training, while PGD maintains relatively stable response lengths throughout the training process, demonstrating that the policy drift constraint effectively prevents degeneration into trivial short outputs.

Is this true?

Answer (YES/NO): NO